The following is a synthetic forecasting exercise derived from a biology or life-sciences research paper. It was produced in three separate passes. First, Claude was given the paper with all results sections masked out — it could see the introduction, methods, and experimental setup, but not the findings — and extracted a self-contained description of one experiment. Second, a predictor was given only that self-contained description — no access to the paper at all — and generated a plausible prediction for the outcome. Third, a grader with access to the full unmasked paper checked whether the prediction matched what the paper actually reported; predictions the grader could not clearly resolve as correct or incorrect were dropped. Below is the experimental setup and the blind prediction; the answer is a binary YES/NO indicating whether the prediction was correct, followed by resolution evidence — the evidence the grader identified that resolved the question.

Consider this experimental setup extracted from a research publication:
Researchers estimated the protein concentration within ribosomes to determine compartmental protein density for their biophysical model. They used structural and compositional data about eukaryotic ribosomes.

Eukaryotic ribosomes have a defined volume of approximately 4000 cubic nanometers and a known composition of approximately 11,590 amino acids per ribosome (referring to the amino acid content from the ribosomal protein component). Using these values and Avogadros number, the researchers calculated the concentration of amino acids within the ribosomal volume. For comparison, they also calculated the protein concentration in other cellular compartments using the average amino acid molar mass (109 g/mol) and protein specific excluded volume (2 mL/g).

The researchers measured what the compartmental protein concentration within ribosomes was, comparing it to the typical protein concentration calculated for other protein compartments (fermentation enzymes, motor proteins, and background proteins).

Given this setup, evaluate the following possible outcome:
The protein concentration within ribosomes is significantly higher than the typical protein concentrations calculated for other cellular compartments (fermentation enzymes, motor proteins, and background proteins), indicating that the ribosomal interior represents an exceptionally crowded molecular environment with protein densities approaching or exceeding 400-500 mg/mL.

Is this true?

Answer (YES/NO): NO